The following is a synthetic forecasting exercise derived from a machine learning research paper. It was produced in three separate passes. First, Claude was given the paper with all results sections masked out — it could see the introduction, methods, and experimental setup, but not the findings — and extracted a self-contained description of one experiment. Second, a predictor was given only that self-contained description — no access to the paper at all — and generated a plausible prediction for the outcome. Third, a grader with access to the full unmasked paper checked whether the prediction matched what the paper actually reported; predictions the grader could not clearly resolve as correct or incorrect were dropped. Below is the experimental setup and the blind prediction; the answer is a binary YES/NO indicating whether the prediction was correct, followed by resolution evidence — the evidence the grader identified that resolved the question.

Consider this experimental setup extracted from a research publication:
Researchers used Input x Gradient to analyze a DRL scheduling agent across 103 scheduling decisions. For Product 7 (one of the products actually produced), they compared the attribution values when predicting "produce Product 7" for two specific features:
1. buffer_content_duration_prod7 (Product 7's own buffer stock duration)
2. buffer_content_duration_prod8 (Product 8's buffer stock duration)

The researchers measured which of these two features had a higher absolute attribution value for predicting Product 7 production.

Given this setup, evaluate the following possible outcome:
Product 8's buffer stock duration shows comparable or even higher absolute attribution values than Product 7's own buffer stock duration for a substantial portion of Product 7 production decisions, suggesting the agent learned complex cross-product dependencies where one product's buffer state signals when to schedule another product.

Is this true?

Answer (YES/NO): YES